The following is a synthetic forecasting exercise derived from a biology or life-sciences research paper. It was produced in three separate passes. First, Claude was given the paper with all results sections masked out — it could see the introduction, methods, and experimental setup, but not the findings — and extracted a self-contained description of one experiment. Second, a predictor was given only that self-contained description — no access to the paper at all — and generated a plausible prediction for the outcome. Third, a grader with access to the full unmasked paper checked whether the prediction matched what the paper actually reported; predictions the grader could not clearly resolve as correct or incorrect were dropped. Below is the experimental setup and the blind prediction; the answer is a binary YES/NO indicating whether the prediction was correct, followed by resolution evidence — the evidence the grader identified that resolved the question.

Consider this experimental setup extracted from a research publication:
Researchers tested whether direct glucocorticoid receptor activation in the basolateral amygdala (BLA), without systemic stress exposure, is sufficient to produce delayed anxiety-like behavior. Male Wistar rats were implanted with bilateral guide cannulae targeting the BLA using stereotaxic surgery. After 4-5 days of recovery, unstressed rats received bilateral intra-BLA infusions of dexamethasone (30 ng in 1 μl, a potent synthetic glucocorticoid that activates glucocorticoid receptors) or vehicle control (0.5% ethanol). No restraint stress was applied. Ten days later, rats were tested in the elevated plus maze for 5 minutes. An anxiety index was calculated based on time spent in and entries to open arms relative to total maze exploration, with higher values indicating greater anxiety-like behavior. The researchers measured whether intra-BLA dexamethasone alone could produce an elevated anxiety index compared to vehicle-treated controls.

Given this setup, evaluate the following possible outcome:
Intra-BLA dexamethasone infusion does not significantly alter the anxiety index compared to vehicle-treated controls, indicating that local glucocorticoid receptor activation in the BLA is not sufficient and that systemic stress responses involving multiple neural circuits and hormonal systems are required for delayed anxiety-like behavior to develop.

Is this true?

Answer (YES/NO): NO